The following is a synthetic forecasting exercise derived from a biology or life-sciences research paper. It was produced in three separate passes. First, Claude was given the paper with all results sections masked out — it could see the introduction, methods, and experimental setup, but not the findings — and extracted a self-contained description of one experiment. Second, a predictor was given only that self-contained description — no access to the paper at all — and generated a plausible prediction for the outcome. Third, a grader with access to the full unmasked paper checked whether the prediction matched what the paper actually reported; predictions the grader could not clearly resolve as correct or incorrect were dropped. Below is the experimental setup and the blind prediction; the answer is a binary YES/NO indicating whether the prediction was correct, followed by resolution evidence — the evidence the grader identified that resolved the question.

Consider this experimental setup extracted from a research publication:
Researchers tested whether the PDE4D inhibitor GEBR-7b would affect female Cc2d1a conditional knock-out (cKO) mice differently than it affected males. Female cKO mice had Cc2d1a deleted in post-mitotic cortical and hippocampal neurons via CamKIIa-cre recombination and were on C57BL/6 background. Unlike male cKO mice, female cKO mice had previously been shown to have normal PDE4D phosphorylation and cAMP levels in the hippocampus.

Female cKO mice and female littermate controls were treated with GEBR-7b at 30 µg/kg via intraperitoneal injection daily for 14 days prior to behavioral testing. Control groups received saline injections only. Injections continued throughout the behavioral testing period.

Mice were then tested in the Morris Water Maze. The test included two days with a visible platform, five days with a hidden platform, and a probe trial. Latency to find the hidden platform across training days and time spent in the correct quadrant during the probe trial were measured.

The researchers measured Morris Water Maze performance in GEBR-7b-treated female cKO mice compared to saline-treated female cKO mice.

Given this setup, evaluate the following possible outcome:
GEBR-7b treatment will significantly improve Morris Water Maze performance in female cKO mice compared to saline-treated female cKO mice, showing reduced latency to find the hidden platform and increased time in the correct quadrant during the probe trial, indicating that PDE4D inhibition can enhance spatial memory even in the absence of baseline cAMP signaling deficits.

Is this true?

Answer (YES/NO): NO